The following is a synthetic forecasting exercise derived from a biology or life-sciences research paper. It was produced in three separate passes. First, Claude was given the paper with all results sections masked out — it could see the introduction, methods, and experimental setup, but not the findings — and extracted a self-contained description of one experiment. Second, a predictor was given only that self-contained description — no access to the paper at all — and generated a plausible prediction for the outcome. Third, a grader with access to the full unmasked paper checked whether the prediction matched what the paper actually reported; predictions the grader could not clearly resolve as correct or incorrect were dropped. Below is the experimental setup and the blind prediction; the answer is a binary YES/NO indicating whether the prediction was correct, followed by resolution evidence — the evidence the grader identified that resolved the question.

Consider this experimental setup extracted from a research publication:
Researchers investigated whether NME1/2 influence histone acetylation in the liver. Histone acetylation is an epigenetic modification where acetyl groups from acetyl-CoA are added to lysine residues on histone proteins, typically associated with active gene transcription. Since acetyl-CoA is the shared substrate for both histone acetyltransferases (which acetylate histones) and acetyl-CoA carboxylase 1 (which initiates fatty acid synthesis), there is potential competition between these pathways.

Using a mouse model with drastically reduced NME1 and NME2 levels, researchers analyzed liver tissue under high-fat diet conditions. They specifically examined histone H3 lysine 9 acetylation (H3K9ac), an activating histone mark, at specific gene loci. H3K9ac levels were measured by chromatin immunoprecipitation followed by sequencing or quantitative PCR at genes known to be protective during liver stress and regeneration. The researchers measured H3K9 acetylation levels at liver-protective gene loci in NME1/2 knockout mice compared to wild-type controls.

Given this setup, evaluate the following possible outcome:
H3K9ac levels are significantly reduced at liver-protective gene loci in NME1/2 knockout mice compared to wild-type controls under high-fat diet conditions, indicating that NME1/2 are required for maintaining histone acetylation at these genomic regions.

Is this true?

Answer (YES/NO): YES